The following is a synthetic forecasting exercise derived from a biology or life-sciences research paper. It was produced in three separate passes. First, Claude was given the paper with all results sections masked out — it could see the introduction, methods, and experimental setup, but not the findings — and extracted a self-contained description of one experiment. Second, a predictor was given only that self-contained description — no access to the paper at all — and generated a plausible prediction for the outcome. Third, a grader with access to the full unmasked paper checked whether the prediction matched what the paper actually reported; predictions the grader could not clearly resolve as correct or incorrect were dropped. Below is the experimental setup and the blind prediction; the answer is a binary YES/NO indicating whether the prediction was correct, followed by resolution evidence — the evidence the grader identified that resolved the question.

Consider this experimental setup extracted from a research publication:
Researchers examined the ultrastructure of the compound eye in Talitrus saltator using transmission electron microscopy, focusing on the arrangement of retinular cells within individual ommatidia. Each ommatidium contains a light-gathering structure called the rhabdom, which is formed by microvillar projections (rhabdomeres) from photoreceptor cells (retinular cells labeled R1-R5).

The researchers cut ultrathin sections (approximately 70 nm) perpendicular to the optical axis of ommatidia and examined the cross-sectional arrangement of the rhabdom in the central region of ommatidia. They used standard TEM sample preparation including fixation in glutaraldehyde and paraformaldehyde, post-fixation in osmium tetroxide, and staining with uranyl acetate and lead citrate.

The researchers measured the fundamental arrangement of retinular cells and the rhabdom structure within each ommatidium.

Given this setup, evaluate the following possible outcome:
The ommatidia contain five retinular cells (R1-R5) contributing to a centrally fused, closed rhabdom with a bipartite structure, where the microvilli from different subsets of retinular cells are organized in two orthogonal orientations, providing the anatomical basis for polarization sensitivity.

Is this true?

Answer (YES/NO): YES